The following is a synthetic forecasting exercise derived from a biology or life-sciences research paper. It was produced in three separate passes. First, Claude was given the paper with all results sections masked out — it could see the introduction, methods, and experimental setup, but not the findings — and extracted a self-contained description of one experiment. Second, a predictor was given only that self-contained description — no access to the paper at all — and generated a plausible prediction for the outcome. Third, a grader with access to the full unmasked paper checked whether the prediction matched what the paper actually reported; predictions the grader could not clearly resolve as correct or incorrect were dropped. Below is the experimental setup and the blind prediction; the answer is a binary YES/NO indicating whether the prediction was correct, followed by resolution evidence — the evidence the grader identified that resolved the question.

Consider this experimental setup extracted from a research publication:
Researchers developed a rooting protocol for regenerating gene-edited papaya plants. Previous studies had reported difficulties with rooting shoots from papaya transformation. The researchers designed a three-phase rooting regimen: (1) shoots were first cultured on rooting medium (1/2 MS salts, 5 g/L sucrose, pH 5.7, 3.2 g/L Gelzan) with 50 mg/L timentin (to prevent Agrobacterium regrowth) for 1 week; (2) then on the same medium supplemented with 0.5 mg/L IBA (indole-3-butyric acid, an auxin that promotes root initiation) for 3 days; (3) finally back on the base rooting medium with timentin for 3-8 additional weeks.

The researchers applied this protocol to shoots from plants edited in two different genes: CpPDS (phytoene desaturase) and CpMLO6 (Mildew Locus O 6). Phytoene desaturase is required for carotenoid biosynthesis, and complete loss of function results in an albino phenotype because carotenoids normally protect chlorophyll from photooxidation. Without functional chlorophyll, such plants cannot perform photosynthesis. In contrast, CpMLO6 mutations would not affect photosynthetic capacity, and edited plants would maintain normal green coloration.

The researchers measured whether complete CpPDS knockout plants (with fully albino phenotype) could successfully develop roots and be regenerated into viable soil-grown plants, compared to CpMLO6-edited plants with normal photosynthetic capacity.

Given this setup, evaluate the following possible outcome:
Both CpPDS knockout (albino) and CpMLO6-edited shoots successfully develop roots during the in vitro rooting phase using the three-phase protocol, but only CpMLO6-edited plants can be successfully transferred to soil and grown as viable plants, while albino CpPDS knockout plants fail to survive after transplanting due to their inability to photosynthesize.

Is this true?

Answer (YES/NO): NO